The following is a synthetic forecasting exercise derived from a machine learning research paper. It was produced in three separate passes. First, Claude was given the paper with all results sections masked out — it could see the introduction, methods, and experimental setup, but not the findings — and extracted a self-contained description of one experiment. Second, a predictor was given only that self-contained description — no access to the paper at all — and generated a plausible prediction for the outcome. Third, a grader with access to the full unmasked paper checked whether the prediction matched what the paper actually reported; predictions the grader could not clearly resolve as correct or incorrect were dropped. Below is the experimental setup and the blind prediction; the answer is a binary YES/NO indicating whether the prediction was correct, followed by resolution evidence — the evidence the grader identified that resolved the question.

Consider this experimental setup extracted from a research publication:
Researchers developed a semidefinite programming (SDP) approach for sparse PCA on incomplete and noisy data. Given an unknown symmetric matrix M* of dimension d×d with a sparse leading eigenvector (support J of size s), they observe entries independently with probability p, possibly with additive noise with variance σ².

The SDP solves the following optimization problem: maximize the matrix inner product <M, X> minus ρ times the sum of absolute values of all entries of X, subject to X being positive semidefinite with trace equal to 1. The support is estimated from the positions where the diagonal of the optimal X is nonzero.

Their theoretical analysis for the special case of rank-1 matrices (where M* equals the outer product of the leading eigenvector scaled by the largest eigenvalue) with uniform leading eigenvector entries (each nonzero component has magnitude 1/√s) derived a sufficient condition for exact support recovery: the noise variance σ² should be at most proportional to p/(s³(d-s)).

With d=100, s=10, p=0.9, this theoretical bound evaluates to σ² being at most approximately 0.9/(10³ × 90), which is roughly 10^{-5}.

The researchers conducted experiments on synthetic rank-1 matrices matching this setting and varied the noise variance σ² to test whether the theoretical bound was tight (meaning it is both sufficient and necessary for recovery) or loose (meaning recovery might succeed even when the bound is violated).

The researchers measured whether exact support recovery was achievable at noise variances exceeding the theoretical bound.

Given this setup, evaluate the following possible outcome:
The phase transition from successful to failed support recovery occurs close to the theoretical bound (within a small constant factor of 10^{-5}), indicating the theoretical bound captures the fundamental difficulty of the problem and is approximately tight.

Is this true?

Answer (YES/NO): NO